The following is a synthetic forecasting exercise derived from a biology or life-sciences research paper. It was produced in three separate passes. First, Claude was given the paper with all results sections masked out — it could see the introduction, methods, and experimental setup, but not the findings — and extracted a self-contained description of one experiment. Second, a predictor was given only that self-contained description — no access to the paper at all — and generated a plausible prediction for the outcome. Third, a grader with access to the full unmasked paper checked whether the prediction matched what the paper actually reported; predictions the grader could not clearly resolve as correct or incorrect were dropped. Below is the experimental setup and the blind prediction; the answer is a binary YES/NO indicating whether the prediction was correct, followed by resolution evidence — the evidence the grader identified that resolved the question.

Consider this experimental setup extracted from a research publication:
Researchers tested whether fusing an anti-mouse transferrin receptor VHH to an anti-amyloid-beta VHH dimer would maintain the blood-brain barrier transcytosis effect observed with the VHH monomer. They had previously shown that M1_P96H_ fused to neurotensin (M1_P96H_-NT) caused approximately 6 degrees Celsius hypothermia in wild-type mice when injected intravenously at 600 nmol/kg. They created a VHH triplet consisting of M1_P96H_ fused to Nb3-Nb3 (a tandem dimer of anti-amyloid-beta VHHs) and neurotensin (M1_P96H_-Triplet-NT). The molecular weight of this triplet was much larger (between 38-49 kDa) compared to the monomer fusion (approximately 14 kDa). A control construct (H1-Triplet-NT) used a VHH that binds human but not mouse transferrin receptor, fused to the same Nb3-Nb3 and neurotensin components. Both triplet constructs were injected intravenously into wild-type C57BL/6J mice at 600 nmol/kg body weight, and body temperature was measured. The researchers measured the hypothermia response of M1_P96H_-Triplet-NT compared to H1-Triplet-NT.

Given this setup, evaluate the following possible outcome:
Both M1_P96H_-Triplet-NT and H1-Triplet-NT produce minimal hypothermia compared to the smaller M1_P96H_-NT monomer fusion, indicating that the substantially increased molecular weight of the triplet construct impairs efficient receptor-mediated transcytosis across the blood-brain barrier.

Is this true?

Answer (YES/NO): NO